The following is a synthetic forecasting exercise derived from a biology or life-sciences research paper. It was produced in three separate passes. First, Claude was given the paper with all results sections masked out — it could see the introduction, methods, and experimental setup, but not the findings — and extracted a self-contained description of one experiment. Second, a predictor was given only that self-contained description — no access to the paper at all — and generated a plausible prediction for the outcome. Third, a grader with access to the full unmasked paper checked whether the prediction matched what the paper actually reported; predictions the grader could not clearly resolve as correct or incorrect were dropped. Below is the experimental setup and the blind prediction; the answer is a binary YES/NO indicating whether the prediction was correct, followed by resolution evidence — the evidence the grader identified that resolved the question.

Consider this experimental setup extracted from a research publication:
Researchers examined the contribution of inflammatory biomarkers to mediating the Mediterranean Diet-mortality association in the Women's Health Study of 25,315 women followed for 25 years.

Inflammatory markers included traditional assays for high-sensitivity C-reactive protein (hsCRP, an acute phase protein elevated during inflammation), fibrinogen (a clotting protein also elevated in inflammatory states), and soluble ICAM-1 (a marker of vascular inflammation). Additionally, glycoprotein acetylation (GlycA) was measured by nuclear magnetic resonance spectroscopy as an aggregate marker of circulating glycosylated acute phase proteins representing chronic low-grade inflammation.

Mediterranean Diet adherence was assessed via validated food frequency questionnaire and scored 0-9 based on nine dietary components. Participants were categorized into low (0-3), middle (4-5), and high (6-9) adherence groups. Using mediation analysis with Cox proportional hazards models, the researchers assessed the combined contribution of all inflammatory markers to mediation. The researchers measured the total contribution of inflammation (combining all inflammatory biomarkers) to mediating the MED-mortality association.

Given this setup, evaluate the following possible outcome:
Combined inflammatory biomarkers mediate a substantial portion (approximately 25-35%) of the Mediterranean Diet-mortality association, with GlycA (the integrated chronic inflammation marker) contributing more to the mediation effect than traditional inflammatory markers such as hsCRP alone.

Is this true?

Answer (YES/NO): NO